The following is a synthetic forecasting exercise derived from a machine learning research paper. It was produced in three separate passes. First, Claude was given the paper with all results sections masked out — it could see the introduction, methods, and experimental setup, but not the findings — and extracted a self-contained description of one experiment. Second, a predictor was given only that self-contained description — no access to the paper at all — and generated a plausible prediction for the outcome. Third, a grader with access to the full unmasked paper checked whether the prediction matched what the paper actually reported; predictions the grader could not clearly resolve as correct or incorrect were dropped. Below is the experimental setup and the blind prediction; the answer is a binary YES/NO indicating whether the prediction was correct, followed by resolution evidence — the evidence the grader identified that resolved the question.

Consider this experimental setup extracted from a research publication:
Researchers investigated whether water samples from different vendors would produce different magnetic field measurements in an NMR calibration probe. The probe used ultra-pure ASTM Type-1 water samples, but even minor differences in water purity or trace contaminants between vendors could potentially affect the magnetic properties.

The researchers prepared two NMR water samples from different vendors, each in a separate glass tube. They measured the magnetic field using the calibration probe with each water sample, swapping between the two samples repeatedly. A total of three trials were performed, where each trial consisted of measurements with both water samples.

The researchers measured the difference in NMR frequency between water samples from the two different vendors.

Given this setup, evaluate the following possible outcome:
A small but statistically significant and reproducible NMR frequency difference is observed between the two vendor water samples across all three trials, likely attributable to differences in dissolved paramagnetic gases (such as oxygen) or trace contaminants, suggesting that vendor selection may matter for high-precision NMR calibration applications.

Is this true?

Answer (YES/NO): NO